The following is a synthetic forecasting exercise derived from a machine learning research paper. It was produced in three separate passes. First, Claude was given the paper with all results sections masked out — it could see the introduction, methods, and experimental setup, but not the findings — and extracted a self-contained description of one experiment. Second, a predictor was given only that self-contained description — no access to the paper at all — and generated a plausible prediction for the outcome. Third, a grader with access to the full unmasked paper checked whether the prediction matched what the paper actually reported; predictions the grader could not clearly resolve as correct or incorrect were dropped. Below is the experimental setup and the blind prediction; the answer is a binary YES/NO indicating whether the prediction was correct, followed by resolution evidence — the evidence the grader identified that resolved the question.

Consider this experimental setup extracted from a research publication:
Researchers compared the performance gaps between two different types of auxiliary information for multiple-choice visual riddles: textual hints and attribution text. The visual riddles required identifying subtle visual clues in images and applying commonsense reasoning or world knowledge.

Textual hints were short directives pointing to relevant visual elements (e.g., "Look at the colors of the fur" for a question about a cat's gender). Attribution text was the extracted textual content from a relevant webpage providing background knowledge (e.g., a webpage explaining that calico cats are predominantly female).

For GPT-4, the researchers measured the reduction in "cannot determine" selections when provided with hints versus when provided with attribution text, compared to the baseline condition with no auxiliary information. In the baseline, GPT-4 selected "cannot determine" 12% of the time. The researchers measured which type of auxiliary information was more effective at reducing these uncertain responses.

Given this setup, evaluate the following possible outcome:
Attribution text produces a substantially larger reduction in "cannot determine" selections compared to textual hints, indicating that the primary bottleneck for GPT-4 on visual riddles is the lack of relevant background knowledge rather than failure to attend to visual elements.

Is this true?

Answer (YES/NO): NO